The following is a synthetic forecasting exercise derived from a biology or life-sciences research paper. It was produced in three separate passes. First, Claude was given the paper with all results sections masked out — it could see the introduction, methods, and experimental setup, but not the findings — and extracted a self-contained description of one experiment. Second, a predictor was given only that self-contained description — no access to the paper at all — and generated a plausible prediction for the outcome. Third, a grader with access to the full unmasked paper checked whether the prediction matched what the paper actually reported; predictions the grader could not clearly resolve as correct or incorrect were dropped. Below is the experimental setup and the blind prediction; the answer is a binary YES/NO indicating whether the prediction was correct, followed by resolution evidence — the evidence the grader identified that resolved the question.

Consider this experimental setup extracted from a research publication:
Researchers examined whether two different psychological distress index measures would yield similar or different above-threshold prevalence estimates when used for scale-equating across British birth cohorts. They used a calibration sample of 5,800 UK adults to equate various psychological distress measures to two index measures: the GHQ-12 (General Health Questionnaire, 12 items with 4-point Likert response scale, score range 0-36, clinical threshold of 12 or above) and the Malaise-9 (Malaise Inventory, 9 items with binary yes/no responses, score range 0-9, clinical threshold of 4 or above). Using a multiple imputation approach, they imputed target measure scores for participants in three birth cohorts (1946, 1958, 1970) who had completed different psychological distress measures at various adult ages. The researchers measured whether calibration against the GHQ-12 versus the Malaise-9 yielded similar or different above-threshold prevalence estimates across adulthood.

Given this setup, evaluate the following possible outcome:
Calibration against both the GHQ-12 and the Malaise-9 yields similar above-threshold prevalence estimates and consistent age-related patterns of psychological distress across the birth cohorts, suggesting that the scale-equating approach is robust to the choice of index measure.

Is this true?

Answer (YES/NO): NO